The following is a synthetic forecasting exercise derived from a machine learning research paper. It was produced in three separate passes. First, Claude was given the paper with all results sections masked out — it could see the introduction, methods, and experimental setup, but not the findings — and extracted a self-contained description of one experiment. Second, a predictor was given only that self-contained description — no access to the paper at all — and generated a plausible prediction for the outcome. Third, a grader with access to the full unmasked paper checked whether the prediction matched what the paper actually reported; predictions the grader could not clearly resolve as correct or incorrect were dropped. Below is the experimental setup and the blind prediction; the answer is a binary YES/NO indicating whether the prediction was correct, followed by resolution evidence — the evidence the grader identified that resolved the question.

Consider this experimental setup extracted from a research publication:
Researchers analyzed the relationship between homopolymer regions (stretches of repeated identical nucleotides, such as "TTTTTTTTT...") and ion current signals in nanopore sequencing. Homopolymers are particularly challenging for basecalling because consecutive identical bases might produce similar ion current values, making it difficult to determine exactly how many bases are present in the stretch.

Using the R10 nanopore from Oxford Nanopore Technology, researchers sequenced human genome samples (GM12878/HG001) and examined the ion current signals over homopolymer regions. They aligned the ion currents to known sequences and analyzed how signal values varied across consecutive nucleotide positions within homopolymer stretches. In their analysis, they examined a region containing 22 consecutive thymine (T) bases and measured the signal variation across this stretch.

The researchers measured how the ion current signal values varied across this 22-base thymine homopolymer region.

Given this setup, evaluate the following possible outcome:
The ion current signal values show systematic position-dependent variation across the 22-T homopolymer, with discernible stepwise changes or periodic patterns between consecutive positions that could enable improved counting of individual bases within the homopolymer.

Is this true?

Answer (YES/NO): NO